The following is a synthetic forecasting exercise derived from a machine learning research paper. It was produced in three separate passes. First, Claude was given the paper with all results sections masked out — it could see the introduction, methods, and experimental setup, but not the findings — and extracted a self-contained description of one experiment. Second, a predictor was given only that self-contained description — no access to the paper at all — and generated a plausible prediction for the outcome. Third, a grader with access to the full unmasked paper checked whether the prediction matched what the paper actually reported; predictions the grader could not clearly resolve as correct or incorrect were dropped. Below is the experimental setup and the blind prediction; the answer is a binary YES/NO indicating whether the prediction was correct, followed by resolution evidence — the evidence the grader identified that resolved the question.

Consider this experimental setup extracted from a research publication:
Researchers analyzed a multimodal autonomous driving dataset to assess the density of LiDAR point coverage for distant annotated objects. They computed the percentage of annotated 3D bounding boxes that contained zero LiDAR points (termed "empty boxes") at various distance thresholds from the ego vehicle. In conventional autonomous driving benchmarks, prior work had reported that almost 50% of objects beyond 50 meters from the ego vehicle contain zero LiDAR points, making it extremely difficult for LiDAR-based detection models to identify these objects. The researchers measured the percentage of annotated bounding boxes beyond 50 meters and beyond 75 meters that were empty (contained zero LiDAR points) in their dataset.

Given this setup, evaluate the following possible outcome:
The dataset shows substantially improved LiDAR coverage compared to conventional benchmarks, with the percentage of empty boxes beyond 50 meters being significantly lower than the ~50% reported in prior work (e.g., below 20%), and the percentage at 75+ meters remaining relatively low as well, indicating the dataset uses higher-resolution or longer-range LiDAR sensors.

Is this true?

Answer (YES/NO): YES